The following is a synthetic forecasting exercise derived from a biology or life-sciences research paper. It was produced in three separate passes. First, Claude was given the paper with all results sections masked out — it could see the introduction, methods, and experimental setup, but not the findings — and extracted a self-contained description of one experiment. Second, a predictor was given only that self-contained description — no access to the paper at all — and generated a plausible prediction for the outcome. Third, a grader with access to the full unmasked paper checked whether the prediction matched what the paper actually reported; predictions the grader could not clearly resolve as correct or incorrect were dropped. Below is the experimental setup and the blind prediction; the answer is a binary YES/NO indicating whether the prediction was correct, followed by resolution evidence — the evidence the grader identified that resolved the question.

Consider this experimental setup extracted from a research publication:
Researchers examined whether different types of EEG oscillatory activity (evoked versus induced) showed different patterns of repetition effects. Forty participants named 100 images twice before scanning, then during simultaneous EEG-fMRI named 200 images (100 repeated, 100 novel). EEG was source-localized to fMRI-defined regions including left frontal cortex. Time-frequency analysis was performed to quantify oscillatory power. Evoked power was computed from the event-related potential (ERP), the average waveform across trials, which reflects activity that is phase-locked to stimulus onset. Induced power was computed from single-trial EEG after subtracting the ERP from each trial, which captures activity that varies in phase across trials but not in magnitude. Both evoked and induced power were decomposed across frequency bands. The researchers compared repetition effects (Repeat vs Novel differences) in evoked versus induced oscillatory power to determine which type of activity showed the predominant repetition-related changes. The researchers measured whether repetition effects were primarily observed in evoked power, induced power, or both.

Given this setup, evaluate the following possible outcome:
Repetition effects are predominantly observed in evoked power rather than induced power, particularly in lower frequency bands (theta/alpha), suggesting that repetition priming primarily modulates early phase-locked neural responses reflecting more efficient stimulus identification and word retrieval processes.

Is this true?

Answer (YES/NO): NO